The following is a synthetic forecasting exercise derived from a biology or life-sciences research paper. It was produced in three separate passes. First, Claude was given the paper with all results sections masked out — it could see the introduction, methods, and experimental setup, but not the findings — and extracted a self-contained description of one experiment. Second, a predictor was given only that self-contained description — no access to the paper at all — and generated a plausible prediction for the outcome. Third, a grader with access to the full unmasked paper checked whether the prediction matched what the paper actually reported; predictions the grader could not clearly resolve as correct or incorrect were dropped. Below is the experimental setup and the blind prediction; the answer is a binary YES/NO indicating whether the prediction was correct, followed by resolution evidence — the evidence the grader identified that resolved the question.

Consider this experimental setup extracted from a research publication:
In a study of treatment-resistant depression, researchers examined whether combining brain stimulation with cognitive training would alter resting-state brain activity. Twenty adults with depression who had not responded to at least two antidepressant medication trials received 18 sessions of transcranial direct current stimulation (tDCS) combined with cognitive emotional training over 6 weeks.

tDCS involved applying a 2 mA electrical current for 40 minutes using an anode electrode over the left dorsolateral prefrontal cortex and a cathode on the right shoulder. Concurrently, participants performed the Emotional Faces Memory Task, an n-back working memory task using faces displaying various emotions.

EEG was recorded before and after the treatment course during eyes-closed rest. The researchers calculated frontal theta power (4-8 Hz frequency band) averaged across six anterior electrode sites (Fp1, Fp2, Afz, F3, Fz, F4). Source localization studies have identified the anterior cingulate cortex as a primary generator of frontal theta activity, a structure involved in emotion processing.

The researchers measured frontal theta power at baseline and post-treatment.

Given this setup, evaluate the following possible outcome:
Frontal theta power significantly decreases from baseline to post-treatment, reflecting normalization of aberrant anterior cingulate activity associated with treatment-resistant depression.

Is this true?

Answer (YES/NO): NO